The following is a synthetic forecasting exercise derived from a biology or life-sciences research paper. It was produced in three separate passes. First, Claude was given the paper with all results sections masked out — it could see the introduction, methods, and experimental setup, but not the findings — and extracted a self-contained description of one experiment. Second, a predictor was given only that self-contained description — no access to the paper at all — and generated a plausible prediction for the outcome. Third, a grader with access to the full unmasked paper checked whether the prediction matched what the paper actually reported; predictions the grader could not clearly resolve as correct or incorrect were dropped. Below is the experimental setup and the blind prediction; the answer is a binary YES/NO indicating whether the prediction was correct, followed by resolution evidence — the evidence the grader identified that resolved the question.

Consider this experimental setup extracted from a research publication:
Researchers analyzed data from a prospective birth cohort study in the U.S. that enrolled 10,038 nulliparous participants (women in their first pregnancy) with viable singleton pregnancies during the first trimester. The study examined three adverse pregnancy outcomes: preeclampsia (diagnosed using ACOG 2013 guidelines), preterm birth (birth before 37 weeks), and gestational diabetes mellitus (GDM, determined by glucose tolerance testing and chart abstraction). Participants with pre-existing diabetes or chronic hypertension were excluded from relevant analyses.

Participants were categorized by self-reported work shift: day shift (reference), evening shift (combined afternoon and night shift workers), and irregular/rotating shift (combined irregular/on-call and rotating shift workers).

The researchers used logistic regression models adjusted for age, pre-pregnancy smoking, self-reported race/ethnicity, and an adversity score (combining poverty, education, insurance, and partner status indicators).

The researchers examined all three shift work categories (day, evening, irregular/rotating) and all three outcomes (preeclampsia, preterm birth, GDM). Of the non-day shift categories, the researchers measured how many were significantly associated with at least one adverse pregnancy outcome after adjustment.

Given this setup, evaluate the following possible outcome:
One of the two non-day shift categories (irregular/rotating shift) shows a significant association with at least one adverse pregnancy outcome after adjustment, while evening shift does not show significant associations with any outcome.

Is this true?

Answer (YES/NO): NO